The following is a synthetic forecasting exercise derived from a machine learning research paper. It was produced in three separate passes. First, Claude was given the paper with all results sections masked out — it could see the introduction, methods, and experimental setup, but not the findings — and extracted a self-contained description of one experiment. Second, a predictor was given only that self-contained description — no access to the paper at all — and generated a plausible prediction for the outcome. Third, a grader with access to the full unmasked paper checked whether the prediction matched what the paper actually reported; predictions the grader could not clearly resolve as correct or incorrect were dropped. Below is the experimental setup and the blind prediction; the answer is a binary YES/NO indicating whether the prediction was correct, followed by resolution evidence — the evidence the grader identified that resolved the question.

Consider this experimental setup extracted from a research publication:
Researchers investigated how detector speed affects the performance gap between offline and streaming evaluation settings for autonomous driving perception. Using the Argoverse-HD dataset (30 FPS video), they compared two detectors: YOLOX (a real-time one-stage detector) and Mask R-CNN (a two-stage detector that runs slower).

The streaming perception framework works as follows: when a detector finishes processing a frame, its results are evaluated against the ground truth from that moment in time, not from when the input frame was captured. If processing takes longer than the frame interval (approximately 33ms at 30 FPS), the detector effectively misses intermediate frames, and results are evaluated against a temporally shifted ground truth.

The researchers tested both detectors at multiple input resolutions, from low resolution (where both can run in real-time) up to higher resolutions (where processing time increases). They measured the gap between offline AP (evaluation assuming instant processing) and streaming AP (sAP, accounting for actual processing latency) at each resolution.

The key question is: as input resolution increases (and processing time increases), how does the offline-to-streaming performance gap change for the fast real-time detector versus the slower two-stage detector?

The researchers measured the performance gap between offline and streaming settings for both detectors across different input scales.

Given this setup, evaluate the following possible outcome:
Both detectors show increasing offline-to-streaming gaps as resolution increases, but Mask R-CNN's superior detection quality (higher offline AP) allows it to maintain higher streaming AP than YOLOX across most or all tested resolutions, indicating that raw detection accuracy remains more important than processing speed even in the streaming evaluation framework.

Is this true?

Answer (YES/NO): NO